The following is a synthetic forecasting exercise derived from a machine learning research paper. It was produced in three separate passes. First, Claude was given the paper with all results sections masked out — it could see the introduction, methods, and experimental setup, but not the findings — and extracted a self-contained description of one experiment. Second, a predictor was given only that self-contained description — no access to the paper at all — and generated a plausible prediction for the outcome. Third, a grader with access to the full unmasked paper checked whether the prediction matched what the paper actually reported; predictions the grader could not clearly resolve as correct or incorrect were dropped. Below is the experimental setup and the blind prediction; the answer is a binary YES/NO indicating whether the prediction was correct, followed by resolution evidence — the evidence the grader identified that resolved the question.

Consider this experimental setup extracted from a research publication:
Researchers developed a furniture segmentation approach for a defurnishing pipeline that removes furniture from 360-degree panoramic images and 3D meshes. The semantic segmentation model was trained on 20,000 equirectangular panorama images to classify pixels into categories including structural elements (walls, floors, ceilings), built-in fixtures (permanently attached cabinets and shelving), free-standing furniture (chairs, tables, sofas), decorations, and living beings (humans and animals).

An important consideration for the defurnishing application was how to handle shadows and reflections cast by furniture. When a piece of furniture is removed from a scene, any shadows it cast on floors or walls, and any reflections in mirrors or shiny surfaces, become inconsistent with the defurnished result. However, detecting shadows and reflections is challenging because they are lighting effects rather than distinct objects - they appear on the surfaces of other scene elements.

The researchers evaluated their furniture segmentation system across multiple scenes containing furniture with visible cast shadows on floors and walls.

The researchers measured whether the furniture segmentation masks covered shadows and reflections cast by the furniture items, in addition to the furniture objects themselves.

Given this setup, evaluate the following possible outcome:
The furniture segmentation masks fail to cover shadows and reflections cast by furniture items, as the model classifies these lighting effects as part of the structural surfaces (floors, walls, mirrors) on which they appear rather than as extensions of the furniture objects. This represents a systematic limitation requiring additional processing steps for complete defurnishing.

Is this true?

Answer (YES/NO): YES